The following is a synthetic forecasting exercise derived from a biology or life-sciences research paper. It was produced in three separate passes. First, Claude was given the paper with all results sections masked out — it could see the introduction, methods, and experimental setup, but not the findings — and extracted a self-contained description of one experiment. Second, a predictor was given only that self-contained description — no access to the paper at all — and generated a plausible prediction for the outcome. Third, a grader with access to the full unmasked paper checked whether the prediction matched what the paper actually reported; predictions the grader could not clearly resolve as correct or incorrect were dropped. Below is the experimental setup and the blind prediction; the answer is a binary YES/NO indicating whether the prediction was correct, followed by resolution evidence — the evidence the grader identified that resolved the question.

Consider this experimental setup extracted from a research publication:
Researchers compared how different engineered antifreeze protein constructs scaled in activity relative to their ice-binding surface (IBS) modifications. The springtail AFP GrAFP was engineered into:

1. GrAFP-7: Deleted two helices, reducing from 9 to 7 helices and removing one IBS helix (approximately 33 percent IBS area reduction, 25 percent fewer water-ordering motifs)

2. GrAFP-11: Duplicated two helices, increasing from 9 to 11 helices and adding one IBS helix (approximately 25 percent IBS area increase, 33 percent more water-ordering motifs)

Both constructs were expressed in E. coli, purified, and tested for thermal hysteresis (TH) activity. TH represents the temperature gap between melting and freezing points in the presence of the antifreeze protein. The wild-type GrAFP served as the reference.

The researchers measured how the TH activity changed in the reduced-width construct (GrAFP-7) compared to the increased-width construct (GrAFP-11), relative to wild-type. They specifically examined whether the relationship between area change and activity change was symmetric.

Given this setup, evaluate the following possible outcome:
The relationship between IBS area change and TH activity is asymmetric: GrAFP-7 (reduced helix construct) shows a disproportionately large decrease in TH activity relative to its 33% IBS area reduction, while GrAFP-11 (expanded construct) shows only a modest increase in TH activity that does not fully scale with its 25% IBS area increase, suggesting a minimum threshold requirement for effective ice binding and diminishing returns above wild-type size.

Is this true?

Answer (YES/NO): NO